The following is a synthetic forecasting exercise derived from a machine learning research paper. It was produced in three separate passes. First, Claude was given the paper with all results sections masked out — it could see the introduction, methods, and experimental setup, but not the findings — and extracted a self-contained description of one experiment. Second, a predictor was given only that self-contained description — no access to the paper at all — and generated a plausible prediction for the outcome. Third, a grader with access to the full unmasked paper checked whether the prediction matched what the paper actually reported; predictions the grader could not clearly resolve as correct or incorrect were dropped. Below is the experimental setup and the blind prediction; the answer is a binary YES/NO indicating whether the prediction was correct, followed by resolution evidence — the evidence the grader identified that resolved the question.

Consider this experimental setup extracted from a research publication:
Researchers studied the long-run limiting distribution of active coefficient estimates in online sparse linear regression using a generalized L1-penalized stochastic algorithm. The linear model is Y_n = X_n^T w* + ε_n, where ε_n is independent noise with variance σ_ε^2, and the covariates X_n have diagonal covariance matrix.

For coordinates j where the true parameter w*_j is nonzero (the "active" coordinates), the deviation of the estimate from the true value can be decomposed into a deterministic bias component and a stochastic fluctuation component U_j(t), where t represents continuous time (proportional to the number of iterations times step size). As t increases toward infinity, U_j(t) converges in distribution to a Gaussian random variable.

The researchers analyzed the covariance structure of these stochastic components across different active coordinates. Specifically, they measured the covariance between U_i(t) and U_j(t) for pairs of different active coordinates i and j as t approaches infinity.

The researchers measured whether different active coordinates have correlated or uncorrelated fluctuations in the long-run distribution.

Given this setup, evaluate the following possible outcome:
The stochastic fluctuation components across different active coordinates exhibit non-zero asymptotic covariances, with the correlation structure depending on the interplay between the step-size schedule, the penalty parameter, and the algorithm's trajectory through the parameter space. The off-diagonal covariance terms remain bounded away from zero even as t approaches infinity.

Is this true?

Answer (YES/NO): NO